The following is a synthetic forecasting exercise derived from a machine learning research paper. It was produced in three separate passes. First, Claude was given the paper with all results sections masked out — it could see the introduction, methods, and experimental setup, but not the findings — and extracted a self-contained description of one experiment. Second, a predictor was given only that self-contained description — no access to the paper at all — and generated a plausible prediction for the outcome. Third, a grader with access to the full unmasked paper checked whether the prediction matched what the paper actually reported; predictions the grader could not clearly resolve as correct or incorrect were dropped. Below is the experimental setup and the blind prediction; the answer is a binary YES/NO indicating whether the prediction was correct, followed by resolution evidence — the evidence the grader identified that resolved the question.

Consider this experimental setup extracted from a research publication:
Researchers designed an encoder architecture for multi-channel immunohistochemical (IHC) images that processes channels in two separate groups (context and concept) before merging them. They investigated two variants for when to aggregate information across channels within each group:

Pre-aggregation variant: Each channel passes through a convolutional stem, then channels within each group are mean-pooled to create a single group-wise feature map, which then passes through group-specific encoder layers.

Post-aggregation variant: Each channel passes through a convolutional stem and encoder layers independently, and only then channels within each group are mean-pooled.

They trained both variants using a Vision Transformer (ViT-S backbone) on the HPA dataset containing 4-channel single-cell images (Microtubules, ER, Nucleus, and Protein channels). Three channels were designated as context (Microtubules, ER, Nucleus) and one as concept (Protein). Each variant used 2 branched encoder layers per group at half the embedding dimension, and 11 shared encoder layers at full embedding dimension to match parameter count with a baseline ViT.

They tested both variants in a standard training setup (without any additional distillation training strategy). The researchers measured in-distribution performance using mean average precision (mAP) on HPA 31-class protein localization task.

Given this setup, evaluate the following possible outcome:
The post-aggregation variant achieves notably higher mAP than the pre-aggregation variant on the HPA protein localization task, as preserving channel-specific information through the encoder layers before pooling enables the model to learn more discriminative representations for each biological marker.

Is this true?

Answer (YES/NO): NO